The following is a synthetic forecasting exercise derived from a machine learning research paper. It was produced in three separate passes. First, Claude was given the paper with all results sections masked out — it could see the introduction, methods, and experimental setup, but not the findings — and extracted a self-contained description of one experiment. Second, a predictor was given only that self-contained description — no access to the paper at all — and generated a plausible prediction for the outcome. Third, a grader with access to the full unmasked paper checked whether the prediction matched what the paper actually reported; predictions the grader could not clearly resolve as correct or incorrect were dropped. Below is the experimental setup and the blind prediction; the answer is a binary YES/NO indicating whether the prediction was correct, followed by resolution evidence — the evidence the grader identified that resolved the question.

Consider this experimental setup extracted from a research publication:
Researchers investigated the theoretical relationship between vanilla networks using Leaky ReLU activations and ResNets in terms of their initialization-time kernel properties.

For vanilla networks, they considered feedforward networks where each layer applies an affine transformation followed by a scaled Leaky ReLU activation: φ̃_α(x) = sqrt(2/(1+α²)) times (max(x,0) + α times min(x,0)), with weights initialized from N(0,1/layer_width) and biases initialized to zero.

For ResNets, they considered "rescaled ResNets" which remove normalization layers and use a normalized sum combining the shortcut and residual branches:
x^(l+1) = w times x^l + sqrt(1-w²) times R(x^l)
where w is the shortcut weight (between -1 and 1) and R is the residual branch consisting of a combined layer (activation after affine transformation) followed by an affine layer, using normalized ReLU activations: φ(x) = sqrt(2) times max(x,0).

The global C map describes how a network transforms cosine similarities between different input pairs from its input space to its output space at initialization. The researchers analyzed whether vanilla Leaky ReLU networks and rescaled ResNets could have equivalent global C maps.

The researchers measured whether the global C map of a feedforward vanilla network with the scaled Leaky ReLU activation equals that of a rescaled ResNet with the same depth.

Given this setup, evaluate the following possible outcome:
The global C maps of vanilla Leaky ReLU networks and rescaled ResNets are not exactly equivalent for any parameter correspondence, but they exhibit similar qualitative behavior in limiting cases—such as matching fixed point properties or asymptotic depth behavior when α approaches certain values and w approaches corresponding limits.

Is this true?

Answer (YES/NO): NO